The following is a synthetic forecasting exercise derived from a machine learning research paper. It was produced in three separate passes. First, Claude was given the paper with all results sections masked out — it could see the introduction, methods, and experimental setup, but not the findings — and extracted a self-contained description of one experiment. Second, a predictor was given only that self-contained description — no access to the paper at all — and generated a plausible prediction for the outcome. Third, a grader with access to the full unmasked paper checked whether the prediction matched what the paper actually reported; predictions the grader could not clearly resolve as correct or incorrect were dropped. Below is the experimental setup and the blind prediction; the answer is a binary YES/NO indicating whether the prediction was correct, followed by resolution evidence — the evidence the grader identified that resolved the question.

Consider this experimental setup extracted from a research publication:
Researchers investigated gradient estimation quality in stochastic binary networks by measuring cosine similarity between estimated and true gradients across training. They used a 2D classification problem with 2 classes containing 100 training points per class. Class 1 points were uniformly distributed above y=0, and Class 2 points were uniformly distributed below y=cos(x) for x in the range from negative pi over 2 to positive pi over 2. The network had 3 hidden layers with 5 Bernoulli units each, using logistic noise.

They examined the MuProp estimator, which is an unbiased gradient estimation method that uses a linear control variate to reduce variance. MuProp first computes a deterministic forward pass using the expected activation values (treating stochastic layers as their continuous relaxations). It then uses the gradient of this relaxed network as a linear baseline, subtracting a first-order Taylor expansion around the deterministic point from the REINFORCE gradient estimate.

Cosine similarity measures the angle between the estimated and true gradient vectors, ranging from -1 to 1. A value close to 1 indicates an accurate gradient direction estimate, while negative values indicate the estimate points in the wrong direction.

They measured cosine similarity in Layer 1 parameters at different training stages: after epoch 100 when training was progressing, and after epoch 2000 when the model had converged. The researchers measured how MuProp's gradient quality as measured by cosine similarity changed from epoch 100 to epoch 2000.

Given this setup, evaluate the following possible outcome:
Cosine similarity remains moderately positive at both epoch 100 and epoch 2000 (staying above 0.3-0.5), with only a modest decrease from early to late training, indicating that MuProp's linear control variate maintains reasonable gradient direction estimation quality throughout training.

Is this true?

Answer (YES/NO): NO